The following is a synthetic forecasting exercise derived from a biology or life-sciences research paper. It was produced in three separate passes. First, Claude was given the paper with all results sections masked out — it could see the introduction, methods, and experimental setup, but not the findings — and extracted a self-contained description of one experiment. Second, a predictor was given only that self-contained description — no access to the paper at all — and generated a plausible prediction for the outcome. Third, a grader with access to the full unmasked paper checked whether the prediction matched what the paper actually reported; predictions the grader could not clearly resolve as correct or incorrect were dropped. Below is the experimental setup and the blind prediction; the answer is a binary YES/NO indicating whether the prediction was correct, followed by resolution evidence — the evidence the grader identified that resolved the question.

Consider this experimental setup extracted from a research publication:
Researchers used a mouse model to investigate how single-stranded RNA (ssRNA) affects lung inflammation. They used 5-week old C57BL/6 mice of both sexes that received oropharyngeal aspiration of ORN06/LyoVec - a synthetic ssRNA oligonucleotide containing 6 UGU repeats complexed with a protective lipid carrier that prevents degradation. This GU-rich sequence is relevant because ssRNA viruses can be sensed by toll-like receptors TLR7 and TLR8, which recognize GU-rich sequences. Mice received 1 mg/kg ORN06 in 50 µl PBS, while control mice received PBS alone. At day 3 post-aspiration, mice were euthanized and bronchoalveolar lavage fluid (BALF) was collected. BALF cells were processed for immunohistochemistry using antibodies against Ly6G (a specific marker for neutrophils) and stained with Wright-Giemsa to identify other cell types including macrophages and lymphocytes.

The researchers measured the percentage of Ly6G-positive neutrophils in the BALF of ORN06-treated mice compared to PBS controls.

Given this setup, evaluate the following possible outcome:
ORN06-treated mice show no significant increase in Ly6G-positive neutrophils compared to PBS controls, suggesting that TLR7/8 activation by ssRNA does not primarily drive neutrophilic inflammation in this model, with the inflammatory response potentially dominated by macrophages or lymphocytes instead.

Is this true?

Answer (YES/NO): YES